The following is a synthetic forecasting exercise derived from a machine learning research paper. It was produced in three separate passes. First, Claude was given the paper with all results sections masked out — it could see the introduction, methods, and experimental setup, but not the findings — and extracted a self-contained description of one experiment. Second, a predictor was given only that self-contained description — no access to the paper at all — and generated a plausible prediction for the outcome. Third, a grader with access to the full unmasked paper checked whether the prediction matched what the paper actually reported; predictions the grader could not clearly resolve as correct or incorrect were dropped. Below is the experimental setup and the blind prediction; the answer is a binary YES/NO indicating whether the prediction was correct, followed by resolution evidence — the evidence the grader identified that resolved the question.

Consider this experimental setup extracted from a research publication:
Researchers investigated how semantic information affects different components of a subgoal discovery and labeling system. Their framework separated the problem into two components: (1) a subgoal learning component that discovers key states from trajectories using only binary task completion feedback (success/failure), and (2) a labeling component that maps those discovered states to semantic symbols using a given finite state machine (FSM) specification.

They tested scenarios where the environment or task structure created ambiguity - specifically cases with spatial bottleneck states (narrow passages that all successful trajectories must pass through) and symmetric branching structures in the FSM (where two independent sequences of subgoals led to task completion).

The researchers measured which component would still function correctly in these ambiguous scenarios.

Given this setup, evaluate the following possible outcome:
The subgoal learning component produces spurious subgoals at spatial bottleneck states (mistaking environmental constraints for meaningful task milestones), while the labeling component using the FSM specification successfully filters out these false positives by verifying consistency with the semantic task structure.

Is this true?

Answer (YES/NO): NO